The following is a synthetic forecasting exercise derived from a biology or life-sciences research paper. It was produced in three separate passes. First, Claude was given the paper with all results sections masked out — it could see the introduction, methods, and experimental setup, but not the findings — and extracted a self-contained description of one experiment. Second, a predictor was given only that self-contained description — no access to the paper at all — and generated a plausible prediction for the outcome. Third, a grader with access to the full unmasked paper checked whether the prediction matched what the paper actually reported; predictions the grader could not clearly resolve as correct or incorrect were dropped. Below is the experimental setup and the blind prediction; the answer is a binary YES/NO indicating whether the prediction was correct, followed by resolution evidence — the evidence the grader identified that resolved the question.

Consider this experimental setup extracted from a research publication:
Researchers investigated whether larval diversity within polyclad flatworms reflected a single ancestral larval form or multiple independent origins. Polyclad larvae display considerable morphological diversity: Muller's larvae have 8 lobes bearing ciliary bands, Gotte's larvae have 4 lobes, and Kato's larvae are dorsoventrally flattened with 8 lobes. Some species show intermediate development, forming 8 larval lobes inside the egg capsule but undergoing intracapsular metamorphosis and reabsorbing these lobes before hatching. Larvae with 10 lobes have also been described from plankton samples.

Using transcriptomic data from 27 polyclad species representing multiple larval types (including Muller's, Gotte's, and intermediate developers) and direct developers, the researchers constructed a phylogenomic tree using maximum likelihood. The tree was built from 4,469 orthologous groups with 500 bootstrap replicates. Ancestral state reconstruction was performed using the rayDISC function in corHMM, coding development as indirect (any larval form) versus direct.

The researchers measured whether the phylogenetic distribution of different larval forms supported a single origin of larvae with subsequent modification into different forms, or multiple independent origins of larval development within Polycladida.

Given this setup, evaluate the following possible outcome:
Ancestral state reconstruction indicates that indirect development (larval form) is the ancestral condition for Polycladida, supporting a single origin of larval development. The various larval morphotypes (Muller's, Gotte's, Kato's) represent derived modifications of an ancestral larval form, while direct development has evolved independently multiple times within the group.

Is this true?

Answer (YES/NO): NO